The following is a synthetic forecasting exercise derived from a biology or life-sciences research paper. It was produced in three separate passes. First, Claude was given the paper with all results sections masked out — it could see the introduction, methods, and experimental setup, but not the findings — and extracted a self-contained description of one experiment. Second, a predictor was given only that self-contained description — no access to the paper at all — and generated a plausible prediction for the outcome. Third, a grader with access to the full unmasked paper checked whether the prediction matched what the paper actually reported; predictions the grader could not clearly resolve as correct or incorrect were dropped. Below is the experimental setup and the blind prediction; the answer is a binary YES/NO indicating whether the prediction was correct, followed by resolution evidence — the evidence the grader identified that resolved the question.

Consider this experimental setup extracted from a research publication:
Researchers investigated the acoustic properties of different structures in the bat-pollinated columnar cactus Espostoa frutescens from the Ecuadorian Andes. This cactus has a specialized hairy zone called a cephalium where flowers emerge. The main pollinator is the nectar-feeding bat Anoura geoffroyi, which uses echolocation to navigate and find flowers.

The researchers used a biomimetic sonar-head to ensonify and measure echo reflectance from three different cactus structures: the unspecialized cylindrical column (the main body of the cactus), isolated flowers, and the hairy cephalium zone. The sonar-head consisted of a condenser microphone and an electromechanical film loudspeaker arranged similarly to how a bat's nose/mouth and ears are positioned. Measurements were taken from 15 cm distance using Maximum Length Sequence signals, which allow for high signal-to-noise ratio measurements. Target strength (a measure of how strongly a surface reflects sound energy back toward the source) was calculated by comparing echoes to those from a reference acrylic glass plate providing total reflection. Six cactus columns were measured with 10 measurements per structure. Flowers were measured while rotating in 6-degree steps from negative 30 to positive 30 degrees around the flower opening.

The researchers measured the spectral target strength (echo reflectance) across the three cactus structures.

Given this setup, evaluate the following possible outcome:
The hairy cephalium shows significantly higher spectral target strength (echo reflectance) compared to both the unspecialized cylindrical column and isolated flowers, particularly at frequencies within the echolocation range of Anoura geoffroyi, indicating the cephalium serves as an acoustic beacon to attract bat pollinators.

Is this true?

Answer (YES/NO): NO